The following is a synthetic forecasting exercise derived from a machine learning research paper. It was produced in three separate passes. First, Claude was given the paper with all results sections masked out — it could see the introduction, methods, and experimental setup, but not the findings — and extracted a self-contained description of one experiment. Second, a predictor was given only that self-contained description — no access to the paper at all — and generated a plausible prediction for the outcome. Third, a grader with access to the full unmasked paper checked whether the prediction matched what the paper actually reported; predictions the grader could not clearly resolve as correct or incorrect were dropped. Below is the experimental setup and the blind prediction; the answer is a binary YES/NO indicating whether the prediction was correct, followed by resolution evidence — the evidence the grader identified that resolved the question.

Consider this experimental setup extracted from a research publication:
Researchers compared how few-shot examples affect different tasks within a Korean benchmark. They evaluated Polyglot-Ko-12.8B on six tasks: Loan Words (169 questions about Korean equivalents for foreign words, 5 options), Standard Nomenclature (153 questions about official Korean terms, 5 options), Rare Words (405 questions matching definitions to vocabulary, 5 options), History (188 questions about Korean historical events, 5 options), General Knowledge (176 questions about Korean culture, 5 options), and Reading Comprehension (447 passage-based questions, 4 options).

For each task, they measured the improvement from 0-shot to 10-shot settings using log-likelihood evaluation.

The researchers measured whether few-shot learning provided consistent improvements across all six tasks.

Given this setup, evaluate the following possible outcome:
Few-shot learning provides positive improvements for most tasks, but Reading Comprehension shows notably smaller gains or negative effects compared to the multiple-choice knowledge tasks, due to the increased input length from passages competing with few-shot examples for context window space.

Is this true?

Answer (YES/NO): NO